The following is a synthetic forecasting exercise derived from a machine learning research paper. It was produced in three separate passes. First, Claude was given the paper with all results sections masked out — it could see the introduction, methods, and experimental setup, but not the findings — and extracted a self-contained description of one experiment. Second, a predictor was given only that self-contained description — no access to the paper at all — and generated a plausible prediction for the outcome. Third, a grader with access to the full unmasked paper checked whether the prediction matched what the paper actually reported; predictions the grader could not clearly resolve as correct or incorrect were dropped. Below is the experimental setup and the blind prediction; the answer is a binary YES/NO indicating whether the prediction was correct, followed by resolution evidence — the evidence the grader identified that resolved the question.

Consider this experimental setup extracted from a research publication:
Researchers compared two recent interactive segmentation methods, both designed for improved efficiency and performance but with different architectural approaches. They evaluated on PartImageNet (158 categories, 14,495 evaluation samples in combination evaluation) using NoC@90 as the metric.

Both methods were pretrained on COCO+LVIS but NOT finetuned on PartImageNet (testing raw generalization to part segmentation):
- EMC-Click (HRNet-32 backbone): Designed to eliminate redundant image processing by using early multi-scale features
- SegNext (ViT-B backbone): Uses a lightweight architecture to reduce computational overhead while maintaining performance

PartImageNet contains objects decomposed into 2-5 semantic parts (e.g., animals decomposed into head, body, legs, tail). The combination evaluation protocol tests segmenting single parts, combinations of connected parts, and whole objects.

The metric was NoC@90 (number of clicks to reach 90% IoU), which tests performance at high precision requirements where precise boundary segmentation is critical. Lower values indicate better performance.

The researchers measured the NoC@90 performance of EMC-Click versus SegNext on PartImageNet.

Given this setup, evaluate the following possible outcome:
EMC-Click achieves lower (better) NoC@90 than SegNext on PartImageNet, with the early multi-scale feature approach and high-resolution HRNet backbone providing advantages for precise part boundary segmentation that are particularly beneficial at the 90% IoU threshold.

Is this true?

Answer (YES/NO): YES